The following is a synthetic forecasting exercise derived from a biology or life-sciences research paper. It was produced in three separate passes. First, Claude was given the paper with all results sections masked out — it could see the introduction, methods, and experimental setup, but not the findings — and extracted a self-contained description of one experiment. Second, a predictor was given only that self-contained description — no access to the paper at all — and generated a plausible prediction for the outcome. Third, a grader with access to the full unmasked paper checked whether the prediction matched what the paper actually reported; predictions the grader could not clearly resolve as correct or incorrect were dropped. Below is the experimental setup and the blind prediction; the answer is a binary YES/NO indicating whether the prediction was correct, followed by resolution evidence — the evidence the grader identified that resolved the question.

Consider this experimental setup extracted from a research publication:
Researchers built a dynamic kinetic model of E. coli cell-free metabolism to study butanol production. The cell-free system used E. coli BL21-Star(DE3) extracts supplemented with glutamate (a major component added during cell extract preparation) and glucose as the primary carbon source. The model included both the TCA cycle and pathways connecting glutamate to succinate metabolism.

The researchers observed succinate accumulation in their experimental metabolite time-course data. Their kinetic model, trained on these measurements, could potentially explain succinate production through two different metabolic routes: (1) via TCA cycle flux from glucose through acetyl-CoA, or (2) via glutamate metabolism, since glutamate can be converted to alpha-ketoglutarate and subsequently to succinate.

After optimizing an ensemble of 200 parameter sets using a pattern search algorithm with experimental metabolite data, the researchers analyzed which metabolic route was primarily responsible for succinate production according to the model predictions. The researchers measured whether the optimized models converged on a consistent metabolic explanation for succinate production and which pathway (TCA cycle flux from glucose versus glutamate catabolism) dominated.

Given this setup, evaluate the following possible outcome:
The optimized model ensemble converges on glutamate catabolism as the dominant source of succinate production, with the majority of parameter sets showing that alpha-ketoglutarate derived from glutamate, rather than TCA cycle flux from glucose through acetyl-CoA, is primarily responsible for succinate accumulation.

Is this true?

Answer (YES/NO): YES